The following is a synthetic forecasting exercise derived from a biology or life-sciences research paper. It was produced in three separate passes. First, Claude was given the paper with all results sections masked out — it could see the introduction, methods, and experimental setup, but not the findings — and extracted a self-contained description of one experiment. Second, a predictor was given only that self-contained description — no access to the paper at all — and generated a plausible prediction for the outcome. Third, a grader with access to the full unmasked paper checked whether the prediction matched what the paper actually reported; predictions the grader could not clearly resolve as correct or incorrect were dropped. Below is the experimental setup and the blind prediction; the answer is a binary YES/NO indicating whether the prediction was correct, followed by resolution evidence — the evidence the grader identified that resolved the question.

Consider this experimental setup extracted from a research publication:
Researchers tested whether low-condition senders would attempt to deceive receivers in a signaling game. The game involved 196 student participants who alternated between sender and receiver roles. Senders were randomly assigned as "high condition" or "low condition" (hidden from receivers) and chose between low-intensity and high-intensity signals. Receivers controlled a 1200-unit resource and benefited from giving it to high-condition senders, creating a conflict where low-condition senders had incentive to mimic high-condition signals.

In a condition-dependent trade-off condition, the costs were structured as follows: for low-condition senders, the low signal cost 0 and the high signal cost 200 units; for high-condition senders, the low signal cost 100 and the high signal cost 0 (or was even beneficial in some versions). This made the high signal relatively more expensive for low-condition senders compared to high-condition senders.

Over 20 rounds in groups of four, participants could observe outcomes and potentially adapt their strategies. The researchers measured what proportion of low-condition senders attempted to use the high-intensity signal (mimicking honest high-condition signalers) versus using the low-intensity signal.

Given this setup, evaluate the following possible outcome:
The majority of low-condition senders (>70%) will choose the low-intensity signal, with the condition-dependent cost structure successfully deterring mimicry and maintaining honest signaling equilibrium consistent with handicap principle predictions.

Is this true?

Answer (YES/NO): NO